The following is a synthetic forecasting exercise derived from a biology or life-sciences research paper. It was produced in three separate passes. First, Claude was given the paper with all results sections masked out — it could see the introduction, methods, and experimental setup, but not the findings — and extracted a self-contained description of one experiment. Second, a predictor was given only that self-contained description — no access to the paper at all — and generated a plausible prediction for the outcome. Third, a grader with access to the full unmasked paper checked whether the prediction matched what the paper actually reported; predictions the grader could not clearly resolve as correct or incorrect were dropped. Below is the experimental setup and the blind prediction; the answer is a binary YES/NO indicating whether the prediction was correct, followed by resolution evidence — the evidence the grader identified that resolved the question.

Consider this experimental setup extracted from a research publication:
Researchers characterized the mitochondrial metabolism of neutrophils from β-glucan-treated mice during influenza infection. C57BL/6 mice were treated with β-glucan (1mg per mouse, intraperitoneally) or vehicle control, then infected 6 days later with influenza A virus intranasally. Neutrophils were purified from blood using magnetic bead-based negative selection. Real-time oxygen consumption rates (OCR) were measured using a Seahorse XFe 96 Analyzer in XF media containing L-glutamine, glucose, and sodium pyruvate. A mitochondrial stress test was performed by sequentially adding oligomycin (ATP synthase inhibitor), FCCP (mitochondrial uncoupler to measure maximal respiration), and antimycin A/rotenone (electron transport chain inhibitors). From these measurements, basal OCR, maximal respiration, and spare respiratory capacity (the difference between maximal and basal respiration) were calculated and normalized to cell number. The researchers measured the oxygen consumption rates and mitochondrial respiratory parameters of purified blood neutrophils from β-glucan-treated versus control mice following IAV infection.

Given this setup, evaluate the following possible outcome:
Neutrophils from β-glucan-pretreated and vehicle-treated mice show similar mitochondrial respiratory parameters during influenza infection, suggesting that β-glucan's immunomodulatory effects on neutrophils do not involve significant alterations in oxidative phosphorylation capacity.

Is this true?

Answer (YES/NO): NO